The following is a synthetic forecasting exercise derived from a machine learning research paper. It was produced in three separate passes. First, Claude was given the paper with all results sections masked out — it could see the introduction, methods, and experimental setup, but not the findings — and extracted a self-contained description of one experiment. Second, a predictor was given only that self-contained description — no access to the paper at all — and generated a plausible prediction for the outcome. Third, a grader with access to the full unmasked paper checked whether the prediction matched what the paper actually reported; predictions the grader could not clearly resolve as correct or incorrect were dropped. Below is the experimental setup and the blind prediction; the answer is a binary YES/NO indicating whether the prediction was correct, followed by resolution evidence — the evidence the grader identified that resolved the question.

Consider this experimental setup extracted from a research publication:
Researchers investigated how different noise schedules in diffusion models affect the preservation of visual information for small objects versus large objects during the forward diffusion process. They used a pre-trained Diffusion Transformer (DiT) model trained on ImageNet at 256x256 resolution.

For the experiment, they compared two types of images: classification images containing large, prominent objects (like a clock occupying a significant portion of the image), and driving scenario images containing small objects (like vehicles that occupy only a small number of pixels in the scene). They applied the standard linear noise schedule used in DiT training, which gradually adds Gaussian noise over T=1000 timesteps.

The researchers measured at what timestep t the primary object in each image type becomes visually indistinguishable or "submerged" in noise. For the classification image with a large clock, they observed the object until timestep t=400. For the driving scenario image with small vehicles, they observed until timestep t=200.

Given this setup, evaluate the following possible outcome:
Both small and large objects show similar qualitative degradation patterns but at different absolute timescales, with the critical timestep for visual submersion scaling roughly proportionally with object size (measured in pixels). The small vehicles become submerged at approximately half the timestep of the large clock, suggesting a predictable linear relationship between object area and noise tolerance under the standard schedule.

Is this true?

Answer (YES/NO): NO